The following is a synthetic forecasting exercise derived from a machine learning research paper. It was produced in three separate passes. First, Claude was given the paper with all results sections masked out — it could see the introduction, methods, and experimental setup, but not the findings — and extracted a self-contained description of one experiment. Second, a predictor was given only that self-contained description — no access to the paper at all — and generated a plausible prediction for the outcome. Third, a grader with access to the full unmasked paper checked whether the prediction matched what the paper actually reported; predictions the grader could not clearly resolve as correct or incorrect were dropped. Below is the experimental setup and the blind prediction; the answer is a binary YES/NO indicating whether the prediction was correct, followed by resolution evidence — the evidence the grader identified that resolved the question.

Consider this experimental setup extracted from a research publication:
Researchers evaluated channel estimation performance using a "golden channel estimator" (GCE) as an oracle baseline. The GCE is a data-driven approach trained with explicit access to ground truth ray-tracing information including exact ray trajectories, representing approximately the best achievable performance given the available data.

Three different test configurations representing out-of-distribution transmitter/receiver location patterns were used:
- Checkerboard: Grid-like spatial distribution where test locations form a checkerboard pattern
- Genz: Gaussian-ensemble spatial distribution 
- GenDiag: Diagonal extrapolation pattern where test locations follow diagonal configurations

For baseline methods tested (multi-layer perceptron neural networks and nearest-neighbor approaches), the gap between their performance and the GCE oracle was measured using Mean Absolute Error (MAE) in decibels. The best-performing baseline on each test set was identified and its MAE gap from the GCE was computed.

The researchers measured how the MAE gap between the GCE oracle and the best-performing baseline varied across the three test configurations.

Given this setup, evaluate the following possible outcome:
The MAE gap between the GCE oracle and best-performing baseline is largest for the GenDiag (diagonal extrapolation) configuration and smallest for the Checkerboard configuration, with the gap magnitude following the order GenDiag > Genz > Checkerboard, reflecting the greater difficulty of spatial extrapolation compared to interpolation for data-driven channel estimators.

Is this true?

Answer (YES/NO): NO